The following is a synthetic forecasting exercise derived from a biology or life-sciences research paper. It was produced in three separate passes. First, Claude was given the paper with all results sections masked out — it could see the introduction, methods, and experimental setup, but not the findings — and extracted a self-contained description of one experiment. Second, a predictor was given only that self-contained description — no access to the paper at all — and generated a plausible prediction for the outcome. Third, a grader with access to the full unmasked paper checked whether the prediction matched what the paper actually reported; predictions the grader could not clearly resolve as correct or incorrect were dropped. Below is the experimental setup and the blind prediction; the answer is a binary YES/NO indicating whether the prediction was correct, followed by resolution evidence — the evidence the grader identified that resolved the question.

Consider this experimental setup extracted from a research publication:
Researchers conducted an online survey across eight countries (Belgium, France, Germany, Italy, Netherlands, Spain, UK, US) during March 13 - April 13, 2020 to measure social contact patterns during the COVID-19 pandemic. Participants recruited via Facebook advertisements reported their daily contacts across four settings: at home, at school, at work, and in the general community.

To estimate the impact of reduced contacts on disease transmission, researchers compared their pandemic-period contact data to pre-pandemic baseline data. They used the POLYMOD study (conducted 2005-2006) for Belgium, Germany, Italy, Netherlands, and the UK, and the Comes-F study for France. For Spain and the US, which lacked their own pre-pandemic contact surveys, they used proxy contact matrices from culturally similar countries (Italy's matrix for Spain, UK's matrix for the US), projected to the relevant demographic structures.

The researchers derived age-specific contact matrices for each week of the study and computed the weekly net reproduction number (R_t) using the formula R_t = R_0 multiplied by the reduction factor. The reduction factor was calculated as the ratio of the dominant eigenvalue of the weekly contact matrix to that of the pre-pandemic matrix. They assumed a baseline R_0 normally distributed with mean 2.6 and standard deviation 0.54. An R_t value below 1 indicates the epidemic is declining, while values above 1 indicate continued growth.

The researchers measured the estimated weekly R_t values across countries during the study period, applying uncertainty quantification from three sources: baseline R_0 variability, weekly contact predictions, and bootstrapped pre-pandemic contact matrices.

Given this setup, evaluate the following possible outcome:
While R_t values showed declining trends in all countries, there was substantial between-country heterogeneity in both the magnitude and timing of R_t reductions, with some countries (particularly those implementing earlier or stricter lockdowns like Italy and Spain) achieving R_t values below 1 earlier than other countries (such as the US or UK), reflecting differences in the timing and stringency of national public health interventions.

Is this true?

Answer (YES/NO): NO